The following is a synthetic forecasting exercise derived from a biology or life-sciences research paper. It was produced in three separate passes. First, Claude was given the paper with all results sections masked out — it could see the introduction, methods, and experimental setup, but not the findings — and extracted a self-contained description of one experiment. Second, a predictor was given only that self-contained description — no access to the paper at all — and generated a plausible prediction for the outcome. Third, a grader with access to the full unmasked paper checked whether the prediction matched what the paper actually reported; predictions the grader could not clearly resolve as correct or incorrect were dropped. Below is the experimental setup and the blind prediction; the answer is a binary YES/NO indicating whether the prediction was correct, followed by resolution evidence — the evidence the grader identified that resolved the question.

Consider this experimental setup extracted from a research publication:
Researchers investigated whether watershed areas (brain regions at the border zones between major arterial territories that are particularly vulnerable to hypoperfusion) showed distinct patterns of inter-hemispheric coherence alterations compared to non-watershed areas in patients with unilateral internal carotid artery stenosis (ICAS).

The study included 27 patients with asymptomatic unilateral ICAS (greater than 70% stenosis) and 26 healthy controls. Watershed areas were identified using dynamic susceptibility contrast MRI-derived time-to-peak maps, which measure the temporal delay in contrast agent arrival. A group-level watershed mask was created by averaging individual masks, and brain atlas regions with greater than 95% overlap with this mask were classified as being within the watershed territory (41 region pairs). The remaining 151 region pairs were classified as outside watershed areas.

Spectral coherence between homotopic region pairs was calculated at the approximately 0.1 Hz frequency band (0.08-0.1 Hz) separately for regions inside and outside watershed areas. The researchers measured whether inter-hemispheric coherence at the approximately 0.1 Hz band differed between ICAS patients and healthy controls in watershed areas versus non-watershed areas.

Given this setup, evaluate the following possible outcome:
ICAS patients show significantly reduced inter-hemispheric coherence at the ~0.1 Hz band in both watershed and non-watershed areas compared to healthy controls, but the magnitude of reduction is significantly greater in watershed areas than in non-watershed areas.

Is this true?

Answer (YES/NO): NO